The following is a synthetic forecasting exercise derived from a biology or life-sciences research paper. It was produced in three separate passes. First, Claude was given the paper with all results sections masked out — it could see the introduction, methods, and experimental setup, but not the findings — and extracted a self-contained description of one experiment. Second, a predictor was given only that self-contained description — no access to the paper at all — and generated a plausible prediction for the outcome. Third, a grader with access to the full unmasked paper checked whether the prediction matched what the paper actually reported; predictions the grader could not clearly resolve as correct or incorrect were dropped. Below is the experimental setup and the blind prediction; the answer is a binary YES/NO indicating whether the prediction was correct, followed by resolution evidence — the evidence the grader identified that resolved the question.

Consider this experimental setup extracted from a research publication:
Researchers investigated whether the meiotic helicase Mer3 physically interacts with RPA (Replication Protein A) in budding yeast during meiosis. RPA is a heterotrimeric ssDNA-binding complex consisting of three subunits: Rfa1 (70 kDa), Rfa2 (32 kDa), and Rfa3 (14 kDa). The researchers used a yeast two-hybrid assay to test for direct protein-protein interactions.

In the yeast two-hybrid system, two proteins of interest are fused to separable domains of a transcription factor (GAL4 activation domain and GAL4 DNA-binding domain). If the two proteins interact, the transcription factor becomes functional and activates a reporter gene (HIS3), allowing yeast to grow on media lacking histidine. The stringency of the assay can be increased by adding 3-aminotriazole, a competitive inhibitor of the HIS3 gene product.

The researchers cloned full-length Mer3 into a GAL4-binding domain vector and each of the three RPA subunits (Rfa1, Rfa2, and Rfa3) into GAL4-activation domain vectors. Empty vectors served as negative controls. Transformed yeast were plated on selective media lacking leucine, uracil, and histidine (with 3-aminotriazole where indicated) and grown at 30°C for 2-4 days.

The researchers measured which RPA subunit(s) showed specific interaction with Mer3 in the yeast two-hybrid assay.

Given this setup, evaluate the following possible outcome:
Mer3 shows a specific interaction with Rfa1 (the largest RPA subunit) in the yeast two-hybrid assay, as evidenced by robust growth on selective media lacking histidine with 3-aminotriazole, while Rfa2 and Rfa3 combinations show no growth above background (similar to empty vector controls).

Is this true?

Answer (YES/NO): NO